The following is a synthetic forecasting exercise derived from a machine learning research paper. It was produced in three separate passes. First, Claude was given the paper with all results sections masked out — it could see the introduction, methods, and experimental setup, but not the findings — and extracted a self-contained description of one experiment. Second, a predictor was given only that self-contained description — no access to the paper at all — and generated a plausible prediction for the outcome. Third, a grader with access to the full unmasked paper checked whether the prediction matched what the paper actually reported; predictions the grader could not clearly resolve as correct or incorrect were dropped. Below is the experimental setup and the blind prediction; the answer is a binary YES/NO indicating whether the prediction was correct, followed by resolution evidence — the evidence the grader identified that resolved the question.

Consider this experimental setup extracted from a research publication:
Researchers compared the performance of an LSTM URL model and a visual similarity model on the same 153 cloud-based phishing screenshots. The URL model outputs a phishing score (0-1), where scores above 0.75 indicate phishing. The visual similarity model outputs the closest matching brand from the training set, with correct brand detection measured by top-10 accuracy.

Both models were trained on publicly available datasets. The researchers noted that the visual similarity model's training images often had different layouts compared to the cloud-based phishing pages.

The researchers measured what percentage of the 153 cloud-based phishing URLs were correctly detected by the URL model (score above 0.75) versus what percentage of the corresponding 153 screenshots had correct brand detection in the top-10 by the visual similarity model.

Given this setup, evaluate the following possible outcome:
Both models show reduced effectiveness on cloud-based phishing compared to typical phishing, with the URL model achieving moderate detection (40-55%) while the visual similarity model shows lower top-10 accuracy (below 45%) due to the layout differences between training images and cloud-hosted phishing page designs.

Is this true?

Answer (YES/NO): NO